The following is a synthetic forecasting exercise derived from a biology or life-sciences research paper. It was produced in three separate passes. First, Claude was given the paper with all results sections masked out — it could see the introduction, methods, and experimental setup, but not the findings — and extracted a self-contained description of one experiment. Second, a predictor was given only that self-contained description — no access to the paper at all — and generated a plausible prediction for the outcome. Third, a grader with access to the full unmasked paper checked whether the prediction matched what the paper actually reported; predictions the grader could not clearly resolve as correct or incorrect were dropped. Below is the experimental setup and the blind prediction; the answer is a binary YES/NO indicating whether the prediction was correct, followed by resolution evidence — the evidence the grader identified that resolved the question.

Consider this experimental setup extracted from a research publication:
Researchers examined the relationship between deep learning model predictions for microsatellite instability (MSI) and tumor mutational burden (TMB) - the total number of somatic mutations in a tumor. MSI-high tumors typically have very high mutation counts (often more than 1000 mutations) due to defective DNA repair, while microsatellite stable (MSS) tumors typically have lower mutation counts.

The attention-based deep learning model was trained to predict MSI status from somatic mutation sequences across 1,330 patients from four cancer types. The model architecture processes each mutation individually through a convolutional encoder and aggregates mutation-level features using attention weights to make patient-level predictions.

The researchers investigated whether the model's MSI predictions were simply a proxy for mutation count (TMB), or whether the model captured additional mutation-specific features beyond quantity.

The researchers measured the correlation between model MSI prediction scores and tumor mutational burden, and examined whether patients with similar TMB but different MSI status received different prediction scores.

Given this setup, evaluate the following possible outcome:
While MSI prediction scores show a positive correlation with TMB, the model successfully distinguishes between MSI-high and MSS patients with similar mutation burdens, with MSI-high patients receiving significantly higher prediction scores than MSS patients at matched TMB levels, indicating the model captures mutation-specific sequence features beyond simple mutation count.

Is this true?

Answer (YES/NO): YES